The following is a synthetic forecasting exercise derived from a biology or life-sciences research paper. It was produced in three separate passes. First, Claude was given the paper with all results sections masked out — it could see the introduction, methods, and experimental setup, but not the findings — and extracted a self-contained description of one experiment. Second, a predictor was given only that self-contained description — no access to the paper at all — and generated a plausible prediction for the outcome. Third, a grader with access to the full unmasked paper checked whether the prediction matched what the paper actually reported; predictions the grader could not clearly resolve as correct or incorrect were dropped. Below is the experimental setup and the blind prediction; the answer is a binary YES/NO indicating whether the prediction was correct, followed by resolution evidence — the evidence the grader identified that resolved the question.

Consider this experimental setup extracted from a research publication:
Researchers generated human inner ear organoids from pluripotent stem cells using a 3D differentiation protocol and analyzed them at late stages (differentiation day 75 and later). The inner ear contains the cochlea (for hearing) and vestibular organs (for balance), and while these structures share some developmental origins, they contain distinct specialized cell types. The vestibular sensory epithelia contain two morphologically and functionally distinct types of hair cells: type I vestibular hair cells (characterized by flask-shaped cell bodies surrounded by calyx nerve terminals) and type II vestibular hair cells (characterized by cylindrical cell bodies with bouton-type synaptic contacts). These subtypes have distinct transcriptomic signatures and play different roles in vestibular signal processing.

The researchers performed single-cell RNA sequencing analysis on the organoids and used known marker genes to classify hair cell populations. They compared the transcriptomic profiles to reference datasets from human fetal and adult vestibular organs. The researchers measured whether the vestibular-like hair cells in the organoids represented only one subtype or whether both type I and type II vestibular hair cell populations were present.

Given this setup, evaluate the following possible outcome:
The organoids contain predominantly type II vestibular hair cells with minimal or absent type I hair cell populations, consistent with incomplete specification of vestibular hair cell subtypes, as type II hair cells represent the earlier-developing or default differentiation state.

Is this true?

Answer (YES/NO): NO